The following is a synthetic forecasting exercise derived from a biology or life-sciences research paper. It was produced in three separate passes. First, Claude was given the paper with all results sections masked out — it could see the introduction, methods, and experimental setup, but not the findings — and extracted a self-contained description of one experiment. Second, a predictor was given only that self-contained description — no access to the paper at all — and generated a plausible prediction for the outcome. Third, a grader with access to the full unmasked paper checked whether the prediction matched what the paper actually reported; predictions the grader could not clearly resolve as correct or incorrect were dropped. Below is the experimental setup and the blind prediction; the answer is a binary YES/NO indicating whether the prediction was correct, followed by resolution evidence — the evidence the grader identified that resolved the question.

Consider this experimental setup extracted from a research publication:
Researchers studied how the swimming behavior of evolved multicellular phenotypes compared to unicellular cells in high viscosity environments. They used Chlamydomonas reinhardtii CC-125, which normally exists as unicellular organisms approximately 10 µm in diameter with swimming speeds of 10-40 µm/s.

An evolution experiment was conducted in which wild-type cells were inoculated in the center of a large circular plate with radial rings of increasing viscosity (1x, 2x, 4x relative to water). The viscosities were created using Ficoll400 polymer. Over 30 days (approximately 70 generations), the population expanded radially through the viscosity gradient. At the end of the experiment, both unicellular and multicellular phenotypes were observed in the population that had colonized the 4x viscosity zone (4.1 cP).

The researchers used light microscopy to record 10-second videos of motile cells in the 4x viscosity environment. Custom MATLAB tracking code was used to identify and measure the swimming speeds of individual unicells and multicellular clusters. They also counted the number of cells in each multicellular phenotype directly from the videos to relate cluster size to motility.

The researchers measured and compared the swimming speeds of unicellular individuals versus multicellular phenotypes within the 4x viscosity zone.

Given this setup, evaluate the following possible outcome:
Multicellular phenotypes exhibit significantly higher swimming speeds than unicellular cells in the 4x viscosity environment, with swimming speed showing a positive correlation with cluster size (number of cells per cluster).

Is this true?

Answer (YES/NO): NO